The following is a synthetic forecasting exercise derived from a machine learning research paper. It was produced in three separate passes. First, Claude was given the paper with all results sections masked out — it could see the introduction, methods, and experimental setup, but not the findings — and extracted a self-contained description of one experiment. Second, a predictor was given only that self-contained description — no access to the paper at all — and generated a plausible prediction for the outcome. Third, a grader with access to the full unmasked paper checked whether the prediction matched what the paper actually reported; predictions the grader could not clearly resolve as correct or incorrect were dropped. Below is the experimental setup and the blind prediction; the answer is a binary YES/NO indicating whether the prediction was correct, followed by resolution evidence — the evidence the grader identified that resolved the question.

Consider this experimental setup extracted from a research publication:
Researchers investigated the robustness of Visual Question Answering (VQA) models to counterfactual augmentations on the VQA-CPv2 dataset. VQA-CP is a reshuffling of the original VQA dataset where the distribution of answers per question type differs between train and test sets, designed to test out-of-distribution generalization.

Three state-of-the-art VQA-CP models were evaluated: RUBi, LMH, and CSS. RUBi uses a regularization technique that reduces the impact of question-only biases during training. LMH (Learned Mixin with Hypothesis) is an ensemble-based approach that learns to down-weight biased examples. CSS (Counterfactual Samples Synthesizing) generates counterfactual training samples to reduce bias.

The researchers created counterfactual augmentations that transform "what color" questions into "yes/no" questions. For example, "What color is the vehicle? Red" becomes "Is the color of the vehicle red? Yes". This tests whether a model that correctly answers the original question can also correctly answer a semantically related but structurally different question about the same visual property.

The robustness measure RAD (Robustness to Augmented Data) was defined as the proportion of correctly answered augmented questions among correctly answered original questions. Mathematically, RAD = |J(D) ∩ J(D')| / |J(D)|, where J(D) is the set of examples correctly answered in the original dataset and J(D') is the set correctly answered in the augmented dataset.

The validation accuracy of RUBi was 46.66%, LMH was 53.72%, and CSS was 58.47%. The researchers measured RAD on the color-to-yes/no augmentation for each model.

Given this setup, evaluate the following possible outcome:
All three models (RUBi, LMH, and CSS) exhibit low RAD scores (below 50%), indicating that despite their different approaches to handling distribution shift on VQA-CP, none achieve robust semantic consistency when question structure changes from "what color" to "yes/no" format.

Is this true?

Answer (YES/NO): NO